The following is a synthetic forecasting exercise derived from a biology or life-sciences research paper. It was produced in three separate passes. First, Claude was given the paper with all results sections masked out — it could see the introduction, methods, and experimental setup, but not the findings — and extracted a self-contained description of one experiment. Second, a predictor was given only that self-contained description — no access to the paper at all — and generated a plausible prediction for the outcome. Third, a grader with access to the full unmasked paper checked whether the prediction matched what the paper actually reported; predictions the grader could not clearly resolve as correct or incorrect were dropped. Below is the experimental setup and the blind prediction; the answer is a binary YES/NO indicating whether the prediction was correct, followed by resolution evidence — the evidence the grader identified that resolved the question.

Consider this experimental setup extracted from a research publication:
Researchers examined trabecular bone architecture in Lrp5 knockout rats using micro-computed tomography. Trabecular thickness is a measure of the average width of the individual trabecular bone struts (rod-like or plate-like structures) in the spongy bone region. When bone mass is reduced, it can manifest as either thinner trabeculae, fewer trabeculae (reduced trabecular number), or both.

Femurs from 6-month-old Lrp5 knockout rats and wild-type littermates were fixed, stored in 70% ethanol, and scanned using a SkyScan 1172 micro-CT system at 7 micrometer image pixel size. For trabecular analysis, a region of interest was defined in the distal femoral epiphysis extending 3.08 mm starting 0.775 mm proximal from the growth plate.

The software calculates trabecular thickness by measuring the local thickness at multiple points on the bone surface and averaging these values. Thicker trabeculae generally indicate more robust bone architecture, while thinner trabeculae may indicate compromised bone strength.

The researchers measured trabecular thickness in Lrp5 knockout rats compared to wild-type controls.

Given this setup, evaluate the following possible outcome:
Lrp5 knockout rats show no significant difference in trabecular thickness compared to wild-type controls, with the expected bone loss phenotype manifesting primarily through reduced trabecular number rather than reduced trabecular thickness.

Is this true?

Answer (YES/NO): NO